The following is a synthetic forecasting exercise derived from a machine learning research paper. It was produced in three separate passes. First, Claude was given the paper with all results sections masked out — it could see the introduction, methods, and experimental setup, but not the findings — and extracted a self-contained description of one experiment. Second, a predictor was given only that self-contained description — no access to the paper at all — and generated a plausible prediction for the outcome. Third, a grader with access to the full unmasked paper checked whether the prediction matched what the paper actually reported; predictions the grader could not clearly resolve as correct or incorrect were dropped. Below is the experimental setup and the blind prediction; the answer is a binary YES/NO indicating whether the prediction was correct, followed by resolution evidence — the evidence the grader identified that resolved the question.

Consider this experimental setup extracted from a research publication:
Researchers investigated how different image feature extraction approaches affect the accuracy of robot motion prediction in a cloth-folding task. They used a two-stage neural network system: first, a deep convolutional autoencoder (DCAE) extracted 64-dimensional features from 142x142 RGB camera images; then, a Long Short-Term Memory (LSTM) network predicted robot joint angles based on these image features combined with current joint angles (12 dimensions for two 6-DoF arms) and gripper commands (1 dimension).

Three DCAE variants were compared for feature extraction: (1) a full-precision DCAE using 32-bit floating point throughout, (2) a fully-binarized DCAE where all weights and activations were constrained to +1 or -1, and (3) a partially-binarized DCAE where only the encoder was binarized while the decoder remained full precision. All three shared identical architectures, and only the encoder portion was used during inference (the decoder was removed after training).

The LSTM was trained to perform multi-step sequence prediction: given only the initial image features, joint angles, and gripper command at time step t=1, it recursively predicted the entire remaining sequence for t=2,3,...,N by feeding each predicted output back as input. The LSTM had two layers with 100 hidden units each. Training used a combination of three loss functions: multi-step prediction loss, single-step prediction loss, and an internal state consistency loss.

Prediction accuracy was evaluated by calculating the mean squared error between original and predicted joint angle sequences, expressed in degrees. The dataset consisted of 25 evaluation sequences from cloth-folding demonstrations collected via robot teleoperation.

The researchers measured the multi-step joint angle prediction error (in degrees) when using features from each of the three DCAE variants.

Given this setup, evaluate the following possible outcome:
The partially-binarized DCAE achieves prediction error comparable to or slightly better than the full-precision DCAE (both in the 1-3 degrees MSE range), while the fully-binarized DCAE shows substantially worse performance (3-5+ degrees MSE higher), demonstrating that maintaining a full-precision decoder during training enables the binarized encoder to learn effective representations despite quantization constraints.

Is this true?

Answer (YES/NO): NO